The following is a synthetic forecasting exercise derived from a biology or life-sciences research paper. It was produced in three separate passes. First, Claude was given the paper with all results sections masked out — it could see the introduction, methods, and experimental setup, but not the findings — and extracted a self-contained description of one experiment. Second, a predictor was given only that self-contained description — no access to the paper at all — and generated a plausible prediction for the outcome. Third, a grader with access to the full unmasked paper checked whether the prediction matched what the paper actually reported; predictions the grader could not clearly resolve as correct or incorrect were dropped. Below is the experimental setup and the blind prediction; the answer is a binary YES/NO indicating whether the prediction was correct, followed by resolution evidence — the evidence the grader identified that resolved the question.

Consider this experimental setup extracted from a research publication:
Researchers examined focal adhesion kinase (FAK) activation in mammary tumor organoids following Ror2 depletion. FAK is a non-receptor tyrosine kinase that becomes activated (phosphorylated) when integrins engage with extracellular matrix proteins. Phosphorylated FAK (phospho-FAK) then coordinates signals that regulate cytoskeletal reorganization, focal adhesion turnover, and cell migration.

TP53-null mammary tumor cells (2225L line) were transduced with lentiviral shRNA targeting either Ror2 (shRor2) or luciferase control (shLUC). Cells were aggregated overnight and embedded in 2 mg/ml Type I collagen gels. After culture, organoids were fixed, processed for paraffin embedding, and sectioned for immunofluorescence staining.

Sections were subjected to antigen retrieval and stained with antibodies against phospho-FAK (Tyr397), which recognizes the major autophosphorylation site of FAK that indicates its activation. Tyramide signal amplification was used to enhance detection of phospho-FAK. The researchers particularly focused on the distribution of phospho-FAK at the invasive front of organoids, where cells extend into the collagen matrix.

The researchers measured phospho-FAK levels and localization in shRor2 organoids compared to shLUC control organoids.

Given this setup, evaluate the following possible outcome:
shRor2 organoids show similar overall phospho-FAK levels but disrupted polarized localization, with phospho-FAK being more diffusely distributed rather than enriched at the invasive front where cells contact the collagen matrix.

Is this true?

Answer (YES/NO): NO